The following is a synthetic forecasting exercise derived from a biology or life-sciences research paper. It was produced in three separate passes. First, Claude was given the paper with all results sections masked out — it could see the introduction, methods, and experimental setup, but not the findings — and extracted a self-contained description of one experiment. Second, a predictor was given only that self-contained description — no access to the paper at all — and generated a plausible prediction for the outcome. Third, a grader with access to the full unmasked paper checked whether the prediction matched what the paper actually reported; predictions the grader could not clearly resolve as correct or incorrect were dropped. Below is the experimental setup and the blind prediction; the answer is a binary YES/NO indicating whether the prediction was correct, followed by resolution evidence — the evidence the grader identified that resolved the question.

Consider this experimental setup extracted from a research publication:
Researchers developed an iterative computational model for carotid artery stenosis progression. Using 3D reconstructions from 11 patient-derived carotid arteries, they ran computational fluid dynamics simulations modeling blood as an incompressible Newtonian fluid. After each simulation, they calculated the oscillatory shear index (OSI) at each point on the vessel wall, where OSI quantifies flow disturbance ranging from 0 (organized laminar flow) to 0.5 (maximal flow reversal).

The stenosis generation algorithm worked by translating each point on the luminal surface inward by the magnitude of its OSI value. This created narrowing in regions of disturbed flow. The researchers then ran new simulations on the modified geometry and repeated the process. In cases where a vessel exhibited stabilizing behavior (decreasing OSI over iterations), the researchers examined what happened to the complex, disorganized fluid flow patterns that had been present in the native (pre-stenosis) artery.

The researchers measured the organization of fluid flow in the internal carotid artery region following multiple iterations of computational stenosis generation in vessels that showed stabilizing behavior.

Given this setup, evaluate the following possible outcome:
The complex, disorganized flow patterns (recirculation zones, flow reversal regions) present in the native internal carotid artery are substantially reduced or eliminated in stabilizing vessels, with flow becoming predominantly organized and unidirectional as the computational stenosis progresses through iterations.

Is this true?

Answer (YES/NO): YES